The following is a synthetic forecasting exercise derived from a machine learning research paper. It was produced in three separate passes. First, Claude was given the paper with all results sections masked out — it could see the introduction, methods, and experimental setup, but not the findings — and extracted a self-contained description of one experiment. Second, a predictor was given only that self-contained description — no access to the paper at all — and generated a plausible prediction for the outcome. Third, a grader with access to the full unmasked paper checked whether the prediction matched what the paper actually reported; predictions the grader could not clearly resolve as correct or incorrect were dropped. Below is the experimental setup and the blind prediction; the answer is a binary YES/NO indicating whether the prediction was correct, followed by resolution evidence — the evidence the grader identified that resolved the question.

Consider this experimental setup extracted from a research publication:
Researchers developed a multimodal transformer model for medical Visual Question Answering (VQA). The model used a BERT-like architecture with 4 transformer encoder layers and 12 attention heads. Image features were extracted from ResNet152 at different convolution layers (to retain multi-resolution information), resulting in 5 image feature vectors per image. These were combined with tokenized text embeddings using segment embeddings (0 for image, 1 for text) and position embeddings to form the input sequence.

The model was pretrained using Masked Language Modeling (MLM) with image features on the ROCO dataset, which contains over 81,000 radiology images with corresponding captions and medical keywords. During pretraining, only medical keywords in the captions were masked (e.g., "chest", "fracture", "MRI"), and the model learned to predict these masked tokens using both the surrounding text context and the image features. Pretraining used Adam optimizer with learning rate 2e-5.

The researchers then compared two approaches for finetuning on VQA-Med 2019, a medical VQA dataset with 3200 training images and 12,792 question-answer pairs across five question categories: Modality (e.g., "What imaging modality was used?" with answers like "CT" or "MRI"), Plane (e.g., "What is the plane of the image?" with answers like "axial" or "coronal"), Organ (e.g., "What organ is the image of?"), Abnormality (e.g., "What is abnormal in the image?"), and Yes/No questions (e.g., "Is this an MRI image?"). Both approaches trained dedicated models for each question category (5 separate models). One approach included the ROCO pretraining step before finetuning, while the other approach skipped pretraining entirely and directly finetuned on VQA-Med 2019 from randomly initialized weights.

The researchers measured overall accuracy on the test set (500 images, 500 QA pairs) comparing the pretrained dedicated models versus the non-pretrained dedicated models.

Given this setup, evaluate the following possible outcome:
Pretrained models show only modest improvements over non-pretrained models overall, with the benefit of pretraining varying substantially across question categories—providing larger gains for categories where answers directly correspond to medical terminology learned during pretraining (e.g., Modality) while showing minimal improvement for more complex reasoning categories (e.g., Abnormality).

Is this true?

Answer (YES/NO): NO